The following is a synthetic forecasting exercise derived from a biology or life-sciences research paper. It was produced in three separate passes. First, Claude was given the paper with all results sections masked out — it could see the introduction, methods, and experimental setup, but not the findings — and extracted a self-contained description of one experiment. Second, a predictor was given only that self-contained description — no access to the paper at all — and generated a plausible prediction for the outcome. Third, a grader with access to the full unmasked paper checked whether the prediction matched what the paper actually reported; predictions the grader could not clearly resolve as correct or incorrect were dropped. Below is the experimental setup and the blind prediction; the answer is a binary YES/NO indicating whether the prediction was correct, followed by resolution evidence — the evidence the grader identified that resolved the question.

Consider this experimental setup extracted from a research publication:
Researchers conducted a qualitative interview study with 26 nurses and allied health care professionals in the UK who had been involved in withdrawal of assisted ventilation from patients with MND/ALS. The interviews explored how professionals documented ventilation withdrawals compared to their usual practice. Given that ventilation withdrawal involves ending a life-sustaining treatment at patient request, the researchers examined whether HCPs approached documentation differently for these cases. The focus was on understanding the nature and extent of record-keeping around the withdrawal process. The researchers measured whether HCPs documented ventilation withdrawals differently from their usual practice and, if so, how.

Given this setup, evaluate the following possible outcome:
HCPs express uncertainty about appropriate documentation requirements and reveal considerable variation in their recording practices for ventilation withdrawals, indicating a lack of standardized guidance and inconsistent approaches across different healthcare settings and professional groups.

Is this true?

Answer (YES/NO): NO